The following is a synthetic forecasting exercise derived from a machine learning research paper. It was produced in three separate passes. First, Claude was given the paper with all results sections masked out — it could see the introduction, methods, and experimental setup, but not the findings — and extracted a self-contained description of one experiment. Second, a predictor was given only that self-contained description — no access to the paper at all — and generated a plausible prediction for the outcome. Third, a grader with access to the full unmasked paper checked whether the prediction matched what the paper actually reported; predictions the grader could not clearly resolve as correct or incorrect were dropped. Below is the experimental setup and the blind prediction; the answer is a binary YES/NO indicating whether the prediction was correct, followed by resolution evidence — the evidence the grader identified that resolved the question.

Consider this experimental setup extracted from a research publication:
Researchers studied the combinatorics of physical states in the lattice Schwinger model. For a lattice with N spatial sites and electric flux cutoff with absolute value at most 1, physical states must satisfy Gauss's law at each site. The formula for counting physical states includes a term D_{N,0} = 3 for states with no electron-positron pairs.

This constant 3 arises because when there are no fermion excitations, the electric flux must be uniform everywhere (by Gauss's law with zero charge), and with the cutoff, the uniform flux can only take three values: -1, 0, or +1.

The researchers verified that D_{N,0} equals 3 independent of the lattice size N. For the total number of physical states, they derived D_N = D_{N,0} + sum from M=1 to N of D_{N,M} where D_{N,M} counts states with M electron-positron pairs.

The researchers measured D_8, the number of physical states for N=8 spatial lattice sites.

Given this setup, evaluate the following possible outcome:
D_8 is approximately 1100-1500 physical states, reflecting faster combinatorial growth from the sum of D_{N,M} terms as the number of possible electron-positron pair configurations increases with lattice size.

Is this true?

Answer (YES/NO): NO